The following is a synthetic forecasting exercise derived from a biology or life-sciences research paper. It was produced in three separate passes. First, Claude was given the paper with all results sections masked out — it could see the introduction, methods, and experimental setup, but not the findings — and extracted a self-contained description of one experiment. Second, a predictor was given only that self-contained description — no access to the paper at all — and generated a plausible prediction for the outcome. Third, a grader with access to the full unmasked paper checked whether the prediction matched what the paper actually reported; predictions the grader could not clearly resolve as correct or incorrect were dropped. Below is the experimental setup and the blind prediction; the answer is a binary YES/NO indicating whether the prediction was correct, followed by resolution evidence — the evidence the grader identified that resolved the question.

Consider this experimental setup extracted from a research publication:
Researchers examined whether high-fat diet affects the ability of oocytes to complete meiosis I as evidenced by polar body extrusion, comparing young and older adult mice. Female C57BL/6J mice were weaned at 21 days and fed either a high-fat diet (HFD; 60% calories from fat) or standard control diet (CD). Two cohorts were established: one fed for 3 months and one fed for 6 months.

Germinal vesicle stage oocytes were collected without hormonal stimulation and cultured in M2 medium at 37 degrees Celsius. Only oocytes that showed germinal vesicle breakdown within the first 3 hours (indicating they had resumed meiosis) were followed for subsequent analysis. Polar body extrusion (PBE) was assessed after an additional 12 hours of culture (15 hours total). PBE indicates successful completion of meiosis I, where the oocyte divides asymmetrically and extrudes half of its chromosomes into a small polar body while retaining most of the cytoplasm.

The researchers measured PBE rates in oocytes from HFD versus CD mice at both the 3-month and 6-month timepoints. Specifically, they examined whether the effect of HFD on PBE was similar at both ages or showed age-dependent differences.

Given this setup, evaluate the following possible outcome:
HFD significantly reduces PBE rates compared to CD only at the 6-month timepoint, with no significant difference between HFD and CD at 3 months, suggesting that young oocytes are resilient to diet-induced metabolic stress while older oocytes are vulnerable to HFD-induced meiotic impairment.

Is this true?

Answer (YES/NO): NO